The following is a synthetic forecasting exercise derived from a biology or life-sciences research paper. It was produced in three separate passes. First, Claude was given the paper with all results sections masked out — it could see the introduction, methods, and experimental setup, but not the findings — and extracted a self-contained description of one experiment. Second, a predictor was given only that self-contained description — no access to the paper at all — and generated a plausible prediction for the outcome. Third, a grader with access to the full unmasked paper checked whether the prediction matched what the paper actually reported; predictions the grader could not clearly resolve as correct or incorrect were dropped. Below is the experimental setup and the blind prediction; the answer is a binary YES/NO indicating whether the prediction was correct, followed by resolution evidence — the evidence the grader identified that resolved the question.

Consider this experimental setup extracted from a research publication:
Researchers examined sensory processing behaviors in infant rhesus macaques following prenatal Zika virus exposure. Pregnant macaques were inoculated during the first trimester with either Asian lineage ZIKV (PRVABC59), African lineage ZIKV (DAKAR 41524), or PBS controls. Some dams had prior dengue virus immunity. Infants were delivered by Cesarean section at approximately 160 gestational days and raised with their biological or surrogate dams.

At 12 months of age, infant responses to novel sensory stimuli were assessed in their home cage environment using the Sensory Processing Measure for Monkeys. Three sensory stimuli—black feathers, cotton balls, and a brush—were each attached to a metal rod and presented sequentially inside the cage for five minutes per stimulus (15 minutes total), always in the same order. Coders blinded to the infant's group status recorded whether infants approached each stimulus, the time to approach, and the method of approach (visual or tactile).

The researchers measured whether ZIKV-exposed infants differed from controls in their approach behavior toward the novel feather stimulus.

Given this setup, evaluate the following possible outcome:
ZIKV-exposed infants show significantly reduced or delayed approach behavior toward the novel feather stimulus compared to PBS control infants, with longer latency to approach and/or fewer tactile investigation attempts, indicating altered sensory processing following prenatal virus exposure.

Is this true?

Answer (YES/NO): NO